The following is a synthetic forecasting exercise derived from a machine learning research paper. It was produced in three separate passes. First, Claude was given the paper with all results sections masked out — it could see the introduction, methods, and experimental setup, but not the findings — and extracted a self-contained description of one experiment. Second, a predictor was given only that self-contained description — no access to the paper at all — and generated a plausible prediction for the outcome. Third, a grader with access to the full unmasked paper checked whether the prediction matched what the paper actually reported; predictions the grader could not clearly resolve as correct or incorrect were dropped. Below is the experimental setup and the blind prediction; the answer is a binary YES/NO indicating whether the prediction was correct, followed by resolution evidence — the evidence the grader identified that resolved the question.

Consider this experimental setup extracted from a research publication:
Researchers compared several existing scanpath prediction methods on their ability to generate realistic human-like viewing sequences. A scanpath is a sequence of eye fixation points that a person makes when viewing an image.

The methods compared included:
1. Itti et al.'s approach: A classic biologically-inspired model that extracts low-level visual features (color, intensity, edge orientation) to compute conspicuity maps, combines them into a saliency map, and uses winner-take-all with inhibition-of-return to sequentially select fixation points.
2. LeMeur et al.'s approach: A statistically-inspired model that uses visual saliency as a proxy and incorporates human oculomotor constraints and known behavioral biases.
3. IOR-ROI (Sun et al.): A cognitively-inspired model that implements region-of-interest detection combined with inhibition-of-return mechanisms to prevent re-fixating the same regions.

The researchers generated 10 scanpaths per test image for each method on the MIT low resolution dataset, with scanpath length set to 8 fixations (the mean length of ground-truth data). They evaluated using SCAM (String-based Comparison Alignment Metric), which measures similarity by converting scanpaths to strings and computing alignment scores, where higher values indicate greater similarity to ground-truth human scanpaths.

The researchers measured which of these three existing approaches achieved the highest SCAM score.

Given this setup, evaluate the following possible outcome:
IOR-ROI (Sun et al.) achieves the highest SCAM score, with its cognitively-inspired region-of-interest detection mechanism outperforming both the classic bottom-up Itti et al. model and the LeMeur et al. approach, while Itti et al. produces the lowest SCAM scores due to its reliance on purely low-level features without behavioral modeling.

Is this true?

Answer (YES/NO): NO